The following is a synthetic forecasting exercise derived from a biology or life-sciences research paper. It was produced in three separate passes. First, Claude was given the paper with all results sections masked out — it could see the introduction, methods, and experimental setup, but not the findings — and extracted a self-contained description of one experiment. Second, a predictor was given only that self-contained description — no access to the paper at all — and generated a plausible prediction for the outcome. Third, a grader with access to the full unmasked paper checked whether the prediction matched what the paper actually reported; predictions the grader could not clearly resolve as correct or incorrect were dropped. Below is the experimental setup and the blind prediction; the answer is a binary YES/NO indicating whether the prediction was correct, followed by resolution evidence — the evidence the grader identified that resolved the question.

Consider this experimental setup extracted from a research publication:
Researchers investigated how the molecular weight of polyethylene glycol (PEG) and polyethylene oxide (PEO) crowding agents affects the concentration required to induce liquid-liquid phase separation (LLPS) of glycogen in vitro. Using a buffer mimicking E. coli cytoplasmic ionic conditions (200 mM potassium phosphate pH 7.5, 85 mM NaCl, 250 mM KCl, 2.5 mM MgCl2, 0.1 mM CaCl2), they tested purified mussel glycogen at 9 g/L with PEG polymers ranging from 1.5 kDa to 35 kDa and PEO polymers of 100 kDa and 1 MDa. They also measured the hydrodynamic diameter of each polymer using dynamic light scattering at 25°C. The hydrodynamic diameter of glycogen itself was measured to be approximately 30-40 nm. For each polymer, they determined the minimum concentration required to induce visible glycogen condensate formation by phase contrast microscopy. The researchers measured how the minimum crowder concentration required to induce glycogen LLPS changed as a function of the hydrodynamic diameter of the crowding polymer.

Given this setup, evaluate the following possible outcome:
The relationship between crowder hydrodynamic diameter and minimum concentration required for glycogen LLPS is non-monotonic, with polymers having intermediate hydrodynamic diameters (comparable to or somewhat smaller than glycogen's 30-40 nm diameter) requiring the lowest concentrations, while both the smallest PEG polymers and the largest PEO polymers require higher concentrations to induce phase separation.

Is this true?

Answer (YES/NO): NO